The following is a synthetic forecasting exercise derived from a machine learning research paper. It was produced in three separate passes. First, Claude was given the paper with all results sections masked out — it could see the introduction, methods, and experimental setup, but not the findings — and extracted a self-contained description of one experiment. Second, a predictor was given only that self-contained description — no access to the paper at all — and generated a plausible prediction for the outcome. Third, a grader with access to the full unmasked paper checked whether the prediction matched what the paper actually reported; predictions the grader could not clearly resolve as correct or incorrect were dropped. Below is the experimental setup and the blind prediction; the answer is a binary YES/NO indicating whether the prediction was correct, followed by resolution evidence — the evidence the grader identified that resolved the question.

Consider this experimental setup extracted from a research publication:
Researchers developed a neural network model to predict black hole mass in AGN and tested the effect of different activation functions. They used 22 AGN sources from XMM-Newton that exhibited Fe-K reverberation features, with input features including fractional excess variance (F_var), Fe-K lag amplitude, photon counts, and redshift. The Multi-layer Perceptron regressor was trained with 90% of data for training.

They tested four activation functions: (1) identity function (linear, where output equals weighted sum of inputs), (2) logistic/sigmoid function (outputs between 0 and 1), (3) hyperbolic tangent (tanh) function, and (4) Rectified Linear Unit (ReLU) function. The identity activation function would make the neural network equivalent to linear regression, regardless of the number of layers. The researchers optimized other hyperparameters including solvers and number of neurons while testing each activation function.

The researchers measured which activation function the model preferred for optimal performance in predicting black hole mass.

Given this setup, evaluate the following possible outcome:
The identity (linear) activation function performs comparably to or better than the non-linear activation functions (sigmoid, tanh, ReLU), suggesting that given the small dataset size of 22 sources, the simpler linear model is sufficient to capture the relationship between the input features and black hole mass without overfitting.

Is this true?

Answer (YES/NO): NO